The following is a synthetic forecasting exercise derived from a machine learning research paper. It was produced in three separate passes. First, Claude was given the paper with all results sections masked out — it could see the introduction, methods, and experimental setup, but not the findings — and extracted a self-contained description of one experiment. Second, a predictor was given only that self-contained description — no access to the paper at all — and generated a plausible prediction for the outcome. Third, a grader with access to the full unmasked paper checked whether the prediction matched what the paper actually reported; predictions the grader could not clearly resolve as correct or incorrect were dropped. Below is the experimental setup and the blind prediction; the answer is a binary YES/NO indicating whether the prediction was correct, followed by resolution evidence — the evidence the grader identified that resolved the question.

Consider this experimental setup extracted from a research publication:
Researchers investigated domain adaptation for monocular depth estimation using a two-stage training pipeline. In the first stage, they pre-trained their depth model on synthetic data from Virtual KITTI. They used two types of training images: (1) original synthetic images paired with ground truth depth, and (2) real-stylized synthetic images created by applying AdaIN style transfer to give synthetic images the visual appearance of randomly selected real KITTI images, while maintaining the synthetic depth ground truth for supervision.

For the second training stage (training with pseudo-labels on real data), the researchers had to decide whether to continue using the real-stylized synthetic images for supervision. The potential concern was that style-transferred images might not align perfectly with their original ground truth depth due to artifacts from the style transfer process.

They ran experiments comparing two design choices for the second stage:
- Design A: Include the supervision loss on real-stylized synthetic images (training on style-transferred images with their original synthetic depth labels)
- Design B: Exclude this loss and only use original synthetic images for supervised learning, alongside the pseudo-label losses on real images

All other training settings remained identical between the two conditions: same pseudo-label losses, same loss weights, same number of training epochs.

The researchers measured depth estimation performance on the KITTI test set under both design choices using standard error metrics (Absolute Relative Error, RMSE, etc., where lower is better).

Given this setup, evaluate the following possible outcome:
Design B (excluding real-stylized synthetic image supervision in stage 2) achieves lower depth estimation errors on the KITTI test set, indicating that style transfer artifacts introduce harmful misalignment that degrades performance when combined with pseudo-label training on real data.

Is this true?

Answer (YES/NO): YES